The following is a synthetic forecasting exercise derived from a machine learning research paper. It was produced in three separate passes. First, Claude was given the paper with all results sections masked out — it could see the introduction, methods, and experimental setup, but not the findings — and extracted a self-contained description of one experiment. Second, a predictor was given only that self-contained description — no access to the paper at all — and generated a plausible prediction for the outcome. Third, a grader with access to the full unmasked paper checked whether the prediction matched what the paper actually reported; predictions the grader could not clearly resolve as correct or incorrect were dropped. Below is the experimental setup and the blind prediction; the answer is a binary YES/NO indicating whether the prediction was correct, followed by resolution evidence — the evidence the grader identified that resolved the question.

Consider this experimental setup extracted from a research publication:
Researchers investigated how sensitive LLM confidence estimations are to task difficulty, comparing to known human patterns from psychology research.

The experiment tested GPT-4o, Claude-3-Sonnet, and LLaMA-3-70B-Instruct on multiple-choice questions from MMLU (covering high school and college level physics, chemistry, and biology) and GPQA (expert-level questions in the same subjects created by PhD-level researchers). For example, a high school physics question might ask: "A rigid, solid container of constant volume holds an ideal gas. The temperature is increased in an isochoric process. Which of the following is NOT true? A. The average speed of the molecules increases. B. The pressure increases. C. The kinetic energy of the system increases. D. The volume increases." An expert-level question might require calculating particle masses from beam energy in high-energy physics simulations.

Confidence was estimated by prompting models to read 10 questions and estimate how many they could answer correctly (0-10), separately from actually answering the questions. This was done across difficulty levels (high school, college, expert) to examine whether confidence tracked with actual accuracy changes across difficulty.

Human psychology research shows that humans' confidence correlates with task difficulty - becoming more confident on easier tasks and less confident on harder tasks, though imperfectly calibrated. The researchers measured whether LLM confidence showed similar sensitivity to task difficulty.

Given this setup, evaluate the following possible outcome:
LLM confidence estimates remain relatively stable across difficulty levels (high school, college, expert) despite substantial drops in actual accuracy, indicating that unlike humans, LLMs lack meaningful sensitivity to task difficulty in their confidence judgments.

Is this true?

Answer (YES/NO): YES